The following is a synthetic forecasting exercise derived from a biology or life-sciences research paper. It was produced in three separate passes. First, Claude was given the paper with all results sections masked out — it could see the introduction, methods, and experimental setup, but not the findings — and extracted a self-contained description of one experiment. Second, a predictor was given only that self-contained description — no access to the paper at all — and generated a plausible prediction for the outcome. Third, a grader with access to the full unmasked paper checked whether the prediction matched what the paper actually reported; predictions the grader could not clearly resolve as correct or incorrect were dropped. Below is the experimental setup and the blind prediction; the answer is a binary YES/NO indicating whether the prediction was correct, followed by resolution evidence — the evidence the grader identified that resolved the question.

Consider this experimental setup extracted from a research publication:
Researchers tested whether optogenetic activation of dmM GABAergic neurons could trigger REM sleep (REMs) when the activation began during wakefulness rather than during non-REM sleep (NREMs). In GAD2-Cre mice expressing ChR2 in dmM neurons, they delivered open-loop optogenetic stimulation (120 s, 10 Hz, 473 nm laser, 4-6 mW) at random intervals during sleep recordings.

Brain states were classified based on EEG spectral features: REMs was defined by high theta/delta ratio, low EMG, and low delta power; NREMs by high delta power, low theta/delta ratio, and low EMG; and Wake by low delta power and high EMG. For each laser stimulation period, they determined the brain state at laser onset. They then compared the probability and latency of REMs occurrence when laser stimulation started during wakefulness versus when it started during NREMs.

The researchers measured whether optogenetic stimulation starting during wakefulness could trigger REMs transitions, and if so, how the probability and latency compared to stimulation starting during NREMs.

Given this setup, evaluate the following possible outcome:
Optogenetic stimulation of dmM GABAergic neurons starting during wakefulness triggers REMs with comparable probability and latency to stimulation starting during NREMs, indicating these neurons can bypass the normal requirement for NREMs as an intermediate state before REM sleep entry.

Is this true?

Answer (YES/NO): NO